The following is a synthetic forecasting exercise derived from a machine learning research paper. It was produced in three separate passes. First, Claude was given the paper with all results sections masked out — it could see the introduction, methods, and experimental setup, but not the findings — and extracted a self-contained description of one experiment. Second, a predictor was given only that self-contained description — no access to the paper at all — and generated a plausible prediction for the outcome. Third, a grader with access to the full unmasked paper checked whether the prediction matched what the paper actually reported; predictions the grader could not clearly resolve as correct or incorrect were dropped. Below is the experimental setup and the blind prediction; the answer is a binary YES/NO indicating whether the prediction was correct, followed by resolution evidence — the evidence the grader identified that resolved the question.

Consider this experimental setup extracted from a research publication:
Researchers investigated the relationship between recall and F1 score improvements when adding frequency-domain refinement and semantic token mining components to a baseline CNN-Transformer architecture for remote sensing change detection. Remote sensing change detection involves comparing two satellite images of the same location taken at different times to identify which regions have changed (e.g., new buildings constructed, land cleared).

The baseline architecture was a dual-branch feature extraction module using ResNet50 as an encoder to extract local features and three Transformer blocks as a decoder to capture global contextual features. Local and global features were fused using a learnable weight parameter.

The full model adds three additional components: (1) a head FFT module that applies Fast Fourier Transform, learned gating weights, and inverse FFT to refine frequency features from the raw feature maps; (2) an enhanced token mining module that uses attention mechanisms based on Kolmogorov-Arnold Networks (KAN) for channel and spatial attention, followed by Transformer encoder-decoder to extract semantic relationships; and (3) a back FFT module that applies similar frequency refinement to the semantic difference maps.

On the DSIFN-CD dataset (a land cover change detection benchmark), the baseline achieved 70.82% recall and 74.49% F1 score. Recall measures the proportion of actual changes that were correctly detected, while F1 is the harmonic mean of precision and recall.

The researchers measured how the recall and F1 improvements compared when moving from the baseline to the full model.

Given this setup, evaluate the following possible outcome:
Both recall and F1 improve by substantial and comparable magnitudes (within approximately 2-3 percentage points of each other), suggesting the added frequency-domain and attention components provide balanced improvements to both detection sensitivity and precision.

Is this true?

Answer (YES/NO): NO